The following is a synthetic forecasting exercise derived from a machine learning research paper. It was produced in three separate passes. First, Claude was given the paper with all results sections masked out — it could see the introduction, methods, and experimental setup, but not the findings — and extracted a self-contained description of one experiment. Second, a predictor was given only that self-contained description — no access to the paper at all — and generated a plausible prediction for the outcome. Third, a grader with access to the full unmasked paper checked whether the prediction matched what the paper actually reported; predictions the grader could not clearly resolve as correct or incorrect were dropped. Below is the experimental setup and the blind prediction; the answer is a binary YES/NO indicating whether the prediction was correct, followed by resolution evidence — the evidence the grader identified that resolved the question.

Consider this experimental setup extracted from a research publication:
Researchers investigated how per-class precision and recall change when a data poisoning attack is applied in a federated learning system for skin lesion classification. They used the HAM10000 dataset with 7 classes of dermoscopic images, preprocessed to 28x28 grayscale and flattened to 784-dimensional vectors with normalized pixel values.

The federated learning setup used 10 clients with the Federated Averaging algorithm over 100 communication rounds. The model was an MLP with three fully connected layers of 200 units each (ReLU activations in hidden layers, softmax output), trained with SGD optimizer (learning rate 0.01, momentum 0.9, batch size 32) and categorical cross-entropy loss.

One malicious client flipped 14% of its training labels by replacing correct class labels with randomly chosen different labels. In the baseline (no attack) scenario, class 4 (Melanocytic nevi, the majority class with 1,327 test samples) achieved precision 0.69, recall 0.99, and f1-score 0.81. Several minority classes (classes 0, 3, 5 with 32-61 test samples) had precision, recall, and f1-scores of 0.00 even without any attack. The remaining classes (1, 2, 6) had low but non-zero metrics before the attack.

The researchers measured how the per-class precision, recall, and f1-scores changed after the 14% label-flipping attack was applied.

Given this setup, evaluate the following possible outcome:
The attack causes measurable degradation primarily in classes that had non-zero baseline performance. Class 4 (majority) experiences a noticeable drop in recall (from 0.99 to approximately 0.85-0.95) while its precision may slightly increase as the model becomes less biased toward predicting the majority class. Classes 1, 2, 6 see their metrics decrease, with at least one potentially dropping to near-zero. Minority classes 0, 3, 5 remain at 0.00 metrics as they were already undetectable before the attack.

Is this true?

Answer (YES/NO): NO